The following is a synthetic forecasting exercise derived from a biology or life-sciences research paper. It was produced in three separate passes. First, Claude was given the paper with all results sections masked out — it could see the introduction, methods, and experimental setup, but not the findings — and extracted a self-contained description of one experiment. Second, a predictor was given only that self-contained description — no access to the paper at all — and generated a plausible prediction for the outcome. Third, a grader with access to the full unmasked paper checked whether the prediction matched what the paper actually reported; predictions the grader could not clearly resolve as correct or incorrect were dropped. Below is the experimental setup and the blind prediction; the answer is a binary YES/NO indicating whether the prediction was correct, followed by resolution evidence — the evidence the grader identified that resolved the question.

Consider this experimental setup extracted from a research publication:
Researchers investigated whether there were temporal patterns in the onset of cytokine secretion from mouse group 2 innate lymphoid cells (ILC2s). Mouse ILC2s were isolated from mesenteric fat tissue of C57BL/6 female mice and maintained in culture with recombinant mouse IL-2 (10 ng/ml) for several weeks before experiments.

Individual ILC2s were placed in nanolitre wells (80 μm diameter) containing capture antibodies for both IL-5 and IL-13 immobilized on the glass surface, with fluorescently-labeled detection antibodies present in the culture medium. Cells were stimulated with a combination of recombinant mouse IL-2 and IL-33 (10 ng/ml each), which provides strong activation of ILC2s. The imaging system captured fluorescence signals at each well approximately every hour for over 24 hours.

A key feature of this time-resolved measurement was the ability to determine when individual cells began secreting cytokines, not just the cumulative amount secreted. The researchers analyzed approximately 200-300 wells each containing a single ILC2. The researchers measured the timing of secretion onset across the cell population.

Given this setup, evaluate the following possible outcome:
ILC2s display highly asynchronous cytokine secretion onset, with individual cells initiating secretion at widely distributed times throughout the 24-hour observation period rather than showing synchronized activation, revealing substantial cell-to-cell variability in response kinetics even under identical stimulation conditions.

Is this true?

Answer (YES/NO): NO